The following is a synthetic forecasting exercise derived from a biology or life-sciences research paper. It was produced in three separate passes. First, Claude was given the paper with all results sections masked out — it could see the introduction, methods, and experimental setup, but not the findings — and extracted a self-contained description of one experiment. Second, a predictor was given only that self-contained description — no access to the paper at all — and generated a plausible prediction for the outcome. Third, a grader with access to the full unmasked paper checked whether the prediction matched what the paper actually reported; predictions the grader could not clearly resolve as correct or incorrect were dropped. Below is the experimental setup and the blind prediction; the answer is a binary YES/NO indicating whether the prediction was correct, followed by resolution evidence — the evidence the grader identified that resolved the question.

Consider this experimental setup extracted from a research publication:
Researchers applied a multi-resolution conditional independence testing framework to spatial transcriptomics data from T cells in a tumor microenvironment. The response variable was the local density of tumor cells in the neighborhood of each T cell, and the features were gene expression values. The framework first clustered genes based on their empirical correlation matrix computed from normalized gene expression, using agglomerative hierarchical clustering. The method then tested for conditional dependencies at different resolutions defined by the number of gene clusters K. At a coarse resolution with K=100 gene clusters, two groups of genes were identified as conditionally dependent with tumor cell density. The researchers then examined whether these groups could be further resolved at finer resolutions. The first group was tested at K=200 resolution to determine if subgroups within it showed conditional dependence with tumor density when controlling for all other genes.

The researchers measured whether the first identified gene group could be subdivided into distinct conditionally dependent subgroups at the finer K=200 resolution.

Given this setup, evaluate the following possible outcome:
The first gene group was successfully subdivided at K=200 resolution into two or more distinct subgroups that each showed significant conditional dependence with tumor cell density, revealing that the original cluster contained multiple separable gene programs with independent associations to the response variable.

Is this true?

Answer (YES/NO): YES